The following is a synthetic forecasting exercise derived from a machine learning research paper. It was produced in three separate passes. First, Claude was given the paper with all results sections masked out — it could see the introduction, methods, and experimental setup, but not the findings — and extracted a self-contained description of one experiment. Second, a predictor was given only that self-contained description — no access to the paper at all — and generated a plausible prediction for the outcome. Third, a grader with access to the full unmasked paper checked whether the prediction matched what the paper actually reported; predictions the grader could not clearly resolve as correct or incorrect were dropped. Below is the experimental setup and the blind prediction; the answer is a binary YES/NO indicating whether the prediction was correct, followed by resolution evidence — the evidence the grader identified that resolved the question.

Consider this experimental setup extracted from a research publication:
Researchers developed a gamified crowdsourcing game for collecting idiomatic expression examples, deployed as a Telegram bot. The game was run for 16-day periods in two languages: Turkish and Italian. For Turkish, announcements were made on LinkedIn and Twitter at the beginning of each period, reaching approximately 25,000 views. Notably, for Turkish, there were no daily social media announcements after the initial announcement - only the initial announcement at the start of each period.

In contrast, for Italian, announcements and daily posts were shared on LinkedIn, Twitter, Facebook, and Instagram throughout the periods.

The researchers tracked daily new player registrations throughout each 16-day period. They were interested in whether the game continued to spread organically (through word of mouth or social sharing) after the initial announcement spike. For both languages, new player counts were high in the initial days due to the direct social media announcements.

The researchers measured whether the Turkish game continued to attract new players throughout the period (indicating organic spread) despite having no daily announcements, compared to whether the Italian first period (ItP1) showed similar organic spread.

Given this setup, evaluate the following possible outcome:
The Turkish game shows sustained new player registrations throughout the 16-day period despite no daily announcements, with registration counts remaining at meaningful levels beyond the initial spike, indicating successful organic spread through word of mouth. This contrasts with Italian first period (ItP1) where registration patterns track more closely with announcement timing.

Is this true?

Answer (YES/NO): YES